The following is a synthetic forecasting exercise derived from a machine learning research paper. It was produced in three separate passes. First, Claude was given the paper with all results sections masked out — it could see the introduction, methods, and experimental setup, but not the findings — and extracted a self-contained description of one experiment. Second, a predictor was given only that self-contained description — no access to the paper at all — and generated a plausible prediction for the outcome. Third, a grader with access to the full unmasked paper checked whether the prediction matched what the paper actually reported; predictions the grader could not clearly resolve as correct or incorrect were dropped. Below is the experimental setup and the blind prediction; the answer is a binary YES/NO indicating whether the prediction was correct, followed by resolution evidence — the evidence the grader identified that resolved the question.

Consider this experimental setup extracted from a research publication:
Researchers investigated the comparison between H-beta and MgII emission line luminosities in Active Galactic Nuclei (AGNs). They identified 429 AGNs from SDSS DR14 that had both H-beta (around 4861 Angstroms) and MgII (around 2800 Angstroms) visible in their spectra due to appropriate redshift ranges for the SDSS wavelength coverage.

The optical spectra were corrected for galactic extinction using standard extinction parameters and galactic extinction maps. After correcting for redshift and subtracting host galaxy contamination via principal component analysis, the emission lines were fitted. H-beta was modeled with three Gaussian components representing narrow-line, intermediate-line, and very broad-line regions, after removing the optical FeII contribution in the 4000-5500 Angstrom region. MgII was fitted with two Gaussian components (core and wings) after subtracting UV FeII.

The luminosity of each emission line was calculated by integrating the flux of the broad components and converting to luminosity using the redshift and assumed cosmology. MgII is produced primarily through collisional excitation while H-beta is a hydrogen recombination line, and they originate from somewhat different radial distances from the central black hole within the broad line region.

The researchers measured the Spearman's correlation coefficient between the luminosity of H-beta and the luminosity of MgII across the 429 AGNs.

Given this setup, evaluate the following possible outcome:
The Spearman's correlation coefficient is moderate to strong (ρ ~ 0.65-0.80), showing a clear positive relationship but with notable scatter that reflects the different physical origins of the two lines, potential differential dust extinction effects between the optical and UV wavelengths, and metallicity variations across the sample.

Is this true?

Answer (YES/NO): NO